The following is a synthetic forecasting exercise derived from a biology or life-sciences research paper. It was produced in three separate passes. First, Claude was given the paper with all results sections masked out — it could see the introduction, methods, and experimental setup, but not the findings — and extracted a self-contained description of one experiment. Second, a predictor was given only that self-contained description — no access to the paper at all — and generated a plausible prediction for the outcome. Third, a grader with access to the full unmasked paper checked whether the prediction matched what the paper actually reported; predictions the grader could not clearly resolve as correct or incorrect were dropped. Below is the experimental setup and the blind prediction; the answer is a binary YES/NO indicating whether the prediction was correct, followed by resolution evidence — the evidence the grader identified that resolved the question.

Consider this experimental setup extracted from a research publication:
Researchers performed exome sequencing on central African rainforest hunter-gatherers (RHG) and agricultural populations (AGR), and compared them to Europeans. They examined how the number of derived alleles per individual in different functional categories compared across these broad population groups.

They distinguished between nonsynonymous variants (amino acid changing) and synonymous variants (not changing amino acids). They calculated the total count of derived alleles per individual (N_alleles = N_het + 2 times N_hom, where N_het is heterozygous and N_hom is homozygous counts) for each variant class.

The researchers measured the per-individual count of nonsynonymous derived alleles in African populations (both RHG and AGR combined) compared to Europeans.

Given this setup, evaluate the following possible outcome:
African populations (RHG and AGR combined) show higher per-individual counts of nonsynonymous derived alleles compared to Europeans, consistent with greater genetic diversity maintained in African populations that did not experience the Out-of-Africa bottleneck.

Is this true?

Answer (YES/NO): NO